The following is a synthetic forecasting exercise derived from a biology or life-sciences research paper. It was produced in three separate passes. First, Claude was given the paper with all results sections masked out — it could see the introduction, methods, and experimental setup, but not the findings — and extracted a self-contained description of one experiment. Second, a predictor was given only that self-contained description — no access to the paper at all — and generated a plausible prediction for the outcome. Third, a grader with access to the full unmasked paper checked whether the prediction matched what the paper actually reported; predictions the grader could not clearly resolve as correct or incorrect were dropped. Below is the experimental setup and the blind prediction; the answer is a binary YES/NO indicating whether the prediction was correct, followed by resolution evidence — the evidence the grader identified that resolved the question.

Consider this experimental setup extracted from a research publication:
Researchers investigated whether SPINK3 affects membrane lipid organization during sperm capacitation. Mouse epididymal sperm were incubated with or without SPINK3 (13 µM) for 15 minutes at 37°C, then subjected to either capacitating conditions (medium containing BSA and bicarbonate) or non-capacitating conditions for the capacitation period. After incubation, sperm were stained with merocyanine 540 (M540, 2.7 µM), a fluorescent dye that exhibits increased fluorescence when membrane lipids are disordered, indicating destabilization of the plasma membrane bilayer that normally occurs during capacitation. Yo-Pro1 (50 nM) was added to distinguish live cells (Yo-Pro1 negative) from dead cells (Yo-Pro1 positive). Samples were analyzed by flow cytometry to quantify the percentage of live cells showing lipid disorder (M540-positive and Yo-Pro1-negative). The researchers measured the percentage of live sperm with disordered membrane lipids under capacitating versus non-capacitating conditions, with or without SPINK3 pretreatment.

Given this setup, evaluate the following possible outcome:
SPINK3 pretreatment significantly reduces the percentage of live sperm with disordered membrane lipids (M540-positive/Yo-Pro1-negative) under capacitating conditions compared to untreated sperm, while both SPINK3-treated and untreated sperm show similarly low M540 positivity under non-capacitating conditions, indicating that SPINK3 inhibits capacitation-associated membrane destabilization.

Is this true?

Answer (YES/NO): YES